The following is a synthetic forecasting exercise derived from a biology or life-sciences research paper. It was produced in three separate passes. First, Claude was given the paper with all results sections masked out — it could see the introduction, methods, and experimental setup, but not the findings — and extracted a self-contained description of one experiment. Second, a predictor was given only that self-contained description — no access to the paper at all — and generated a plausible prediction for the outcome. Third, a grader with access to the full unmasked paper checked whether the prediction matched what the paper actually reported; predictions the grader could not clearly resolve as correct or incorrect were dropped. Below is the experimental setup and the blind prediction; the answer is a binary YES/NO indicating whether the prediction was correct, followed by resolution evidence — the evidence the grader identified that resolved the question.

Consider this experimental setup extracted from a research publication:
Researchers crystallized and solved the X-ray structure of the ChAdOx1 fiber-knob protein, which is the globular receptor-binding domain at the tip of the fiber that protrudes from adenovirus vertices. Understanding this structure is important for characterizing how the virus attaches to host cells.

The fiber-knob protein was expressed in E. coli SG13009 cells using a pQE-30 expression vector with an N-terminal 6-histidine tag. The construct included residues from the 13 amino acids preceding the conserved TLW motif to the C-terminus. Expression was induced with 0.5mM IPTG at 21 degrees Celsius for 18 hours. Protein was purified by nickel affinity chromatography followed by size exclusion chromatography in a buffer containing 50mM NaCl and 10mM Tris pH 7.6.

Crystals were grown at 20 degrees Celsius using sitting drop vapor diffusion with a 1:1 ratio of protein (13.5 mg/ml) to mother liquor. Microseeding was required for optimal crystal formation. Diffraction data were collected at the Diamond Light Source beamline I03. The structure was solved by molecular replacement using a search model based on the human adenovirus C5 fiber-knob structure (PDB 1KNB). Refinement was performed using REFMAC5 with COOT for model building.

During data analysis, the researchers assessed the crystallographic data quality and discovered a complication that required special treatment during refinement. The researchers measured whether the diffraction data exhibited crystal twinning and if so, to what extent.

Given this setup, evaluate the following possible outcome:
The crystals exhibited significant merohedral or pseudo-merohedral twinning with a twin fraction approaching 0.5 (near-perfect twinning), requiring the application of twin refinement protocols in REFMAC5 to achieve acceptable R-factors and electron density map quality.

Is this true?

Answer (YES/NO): NO